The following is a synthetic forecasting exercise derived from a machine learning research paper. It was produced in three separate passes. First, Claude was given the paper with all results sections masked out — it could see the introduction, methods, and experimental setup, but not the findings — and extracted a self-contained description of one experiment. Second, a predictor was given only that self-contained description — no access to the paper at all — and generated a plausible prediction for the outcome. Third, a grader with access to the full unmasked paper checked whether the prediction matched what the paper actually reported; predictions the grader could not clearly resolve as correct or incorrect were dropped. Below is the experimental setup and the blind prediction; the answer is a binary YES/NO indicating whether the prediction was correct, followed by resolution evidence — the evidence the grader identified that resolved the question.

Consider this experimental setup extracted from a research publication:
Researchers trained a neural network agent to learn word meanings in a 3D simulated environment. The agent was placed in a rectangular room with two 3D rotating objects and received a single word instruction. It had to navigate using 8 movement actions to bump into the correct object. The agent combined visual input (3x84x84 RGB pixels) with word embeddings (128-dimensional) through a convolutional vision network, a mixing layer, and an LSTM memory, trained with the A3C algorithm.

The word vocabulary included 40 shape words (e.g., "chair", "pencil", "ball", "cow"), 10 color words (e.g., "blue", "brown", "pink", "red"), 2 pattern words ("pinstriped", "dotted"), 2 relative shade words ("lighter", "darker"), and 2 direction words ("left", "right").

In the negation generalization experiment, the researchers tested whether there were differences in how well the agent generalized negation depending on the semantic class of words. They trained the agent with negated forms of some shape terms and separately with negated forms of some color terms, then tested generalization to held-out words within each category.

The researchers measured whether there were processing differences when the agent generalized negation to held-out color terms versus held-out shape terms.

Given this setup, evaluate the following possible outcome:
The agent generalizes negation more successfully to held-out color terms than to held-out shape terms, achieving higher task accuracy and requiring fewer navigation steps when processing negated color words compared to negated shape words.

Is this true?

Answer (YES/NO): NO